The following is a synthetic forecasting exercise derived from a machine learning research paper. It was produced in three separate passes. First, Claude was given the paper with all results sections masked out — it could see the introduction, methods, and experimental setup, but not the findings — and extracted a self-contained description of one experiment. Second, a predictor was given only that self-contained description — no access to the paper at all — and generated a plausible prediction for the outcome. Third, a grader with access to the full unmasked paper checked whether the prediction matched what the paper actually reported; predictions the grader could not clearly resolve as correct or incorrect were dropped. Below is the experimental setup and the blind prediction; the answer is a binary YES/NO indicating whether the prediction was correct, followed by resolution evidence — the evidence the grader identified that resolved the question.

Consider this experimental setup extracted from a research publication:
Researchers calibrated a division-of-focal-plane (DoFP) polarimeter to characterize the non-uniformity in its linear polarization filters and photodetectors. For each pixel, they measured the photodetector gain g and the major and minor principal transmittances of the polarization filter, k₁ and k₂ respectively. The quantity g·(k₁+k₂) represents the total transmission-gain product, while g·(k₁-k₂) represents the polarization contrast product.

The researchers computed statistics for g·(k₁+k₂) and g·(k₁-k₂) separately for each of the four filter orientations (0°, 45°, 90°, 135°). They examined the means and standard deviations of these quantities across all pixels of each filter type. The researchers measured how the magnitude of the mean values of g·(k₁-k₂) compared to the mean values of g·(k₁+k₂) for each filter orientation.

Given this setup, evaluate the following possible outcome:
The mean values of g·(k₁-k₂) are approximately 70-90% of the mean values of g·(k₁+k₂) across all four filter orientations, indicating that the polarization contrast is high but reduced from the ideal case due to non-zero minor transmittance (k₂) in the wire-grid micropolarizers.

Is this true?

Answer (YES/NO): NO